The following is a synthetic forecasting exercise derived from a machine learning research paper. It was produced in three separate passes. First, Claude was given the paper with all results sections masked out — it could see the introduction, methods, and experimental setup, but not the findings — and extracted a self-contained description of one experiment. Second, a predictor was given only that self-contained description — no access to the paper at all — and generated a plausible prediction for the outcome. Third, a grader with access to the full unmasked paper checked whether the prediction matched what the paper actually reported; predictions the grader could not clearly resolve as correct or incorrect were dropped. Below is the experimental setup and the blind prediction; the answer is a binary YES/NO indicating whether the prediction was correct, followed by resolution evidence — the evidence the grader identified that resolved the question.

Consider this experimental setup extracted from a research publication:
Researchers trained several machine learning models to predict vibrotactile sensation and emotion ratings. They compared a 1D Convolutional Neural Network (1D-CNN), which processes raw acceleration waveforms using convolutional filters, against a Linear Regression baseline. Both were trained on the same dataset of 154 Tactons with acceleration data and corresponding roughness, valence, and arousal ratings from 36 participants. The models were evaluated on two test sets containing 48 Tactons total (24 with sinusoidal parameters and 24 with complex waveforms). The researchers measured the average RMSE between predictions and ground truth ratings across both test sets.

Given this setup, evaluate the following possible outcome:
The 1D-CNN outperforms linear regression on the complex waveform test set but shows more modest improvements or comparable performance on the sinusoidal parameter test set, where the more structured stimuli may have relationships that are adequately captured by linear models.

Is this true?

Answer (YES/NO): NO